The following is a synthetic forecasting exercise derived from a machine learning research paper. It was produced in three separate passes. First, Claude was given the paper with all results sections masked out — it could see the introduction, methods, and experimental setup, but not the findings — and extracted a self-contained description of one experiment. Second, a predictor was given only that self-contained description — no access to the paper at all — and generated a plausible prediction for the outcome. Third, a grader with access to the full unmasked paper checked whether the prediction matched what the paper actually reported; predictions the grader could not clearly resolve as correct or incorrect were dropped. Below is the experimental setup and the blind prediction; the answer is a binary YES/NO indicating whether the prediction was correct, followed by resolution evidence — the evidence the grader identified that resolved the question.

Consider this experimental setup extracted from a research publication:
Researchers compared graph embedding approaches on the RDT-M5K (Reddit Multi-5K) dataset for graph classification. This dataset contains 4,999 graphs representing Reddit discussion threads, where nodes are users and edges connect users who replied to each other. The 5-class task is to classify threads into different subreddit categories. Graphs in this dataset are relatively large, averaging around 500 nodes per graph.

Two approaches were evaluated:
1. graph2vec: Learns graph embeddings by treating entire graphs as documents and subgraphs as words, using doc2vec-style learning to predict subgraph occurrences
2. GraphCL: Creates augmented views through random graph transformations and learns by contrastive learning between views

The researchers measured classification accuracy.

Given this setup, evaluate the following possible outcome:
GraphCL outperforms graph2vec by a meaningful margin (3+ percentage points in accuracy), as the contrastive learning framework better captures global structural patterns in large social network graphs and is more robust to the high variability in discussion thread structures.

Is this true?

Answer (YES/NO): YES